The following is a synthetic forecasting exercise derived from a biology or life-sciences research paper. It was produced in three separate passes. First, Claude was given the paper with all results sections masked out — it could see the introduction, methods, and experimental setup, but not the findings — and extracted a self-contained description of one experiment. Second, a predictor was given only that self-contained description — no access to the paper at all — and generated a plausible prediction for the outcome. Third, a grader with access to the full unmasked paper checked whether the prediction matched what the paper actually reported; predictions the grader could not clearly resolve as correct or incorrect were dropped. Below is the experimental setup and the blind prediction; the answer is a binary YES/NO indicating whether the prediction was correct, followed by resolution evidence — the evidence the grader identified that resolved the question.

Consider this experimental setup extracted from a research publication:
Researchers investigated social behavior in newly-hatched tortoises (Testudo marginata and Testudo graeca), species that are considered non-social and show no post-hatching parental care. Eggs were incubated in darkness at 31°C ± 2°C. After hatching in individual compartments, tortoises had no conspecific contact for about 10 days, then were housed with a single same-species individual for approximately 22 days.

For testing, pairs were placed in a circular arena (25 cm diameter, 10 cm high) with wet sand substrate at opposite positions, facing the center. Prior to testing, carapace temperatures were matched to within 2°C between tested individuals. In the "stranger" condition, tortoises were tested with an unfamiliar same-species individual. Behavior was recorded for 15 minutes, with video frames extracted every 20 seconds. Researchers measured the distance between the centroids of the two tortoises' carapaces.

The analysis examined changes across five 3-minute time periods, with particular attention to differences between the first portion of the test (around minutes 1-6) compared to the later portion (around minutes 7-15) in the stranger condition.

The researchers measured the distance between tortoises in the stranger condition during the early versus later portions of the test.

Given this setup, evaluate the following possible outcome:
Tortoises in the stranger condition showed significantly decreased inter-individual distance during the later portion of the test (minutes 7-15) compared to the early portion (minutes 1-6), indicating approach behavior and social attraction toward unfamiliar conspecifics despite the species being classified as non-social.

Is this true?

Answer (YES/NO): NO